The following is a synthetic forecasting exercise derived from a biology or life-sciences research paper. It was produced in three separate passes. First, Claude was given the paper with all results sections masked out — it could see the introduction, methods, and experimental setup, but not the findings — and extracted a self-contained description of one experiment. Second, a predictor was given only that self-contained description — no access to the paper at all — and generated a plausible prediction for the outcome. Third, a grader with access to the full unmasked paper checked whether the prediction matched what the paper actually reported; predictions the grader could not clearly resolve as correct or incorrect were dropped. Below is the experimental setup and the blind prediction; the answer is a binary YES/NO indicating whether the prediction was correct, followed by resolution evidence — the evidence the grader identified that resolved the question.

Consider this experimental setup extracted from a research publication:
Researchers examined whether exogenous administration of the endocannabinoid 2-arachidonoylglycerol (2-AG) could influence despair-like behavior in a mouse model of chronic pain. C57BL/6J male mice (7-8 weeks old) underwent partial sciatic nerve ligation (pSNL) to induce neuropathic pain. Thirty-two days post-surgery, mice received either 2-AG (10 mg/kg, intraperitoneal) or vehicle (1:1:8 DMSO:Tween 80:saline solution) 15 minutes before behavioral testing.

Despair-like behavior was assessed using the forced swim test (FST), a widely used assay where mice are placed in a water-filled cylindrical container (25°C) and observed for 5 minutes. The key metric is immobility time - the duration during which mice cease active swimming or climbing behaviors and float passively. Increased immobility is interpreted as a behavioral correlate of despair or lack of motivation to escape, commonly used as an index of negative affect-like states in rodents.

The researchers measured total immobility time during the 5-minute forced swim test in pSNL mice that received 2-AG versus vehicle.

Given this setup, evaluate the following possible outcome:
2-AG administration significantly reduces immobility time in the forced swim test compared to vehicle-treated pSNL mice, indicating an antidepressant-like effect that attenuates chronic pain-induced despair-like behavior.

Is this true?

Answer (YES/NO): YES